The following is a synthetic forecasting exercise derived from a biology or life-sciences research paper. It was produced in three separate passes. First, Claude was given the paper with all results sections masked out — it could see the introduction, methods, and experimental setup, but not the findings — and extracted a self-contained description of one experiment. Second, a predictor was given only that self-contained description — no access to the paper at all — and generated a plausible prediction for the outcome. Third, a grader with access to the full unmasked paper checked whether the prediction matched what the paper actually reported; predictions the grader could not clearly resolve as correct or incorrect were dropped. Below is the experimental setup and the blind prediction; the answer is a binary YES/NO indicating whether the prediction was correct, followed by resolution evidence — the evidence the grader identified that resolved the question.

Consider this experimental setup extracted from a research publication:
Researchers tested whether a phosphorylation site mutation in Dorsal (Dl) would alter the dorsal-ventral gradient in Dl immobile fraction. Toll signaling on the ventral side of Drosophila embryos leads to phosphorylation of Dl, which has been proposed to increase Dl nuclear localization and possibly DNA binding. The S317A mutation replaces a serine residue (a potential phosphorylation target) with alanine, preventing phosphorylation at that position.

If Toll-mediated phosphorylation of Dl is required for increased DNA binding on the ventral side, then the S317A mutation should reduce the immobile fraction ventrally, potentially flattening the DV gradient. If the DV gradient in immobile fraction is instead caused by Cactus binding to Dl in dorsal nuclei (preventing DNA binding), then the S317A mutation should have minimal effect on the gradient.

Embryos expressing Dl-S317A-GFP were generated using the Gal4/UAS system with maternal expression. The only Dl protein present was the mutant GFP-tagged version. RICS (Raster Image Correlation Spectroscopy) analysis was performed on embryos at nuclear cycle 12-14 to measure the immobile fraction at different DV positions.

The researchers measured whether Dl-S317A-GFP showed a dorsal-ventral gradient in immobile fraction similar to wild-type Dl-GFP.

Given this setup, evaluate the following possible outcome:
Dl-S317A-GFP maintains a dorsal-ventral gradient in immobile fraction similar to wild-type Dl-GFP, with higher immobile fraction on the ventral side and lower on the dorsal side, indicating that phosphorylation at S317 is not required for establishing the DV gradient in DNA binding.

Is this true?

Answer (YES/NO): YES